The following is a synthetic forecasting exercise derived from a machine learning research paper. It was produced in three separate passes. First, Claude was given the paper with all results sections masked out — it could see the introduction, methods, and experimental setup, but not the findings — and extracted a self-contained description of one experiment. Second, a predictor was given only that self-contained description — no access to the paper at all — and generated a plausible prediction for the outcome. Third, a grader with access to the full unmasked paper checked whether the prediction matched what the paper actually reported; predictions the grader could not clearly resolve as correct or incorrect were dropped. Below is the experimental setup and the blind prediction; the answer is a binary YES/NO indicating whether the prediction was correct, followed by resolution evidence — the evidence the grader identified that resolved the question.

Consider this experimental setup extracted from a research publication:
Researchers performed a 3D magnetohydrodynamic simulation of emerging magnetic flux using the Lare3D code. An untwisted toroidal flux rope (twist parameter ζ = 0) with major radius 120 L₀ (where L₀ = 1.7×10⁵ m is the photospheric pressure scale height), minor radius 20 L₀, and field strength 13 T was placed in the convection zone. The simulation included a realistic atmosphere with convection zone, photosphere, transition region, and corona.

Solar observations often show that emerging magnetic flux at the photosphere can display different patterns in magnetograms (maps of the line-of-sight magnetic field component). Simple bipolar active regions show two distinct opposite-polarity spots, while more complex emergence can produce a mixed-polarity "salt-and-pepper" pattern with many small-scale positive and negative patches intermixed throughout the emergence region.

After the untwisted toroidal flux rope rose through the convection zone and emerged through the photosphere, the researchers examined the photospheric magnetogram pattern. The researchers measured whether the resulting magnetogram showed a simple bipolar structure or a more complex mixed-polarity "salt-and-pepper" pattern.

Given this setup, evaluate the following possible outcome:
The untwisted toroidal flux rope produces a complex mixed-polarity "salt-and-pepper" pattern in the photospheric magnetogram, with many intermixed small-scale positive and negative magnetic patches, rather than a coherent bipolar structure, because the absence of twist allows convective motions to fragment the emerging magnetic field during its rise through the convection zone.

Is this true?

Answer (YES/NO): NO